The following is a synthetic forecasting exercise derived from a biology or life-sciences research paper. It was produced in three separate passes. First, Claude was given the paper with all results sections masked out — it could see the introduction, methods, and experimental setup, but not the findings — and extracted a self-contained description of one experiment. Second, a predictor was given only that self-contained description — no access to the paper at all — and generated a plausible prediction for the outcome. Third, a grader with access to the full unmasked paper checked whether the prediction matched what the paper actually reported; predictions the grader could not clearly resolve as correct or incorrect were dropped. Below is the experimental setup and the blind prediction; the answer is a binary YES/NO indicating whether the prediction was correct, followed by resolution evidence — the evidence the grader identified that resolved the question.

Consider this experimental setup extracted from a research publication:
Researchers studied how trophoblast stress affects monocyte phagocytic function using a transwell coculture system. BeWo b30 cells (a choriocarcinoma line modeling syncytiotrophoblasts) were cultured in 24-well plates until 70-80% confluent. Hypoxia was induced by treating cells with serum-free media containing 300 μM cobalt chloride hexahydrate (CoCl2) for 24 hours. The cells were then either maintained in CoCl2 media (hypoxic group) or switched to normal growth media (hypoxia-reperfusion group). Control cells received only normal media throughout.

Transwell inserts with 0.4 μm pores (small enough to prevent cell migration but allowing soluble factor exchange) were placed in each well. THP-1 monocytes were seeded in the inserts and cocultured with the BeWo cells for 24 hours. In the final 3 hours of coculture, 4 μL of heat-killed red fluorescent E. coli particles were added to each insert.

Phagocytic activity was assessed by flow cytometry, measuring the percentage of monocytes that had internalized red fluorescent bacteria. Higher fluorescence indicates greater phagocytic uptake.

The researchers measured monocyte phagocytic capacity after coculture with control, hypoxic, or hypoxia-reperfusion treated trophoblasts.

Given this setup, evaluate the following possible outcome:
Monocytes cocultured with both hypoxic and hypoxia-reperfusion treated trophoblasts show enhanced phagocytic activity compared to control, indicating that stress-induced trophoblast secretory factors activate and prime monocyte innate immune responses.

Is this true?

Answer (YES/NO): NO